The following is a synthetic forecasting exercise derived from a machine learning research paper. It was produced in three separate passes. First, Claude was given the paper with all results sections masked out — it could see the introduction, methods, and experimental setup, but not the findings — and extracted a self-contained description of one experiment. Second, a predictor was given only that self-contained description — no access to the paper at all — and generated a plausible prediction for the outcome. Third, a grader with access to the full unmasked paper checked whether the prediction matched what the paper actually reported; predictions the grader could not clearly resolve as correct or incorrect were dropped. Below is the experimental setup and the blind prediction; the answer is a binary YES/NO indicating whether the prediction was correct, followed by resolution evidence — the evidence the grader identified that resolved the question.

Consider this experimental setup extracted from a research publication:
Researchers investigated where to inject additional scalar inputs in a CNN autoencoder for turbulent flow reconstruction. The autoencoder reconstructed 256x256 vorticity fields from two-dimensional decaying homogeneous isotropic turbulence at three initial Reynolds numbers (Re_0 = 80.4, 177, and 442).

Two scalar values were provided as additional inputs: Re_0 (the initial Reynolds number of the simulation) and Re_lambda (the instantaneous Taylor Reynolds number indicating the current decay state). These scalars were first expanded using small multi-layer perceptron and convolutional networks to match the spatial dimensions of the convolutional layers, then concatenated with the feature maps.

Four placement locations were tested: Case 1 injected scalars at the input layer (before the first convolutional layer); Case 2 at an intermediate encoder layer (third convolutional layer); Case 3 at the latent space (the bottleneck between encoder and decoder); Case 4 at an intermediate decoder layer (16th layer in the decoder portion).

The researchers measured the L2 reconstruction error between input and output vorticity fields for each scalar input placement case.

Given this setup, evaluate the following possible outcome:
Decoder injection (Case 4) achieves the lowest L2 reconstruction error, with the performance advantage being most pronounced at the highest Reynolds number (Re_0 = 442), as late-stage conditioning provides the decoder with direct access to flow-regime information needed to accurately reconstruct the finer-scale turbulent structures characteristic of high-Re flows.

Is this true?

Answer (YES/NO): NO